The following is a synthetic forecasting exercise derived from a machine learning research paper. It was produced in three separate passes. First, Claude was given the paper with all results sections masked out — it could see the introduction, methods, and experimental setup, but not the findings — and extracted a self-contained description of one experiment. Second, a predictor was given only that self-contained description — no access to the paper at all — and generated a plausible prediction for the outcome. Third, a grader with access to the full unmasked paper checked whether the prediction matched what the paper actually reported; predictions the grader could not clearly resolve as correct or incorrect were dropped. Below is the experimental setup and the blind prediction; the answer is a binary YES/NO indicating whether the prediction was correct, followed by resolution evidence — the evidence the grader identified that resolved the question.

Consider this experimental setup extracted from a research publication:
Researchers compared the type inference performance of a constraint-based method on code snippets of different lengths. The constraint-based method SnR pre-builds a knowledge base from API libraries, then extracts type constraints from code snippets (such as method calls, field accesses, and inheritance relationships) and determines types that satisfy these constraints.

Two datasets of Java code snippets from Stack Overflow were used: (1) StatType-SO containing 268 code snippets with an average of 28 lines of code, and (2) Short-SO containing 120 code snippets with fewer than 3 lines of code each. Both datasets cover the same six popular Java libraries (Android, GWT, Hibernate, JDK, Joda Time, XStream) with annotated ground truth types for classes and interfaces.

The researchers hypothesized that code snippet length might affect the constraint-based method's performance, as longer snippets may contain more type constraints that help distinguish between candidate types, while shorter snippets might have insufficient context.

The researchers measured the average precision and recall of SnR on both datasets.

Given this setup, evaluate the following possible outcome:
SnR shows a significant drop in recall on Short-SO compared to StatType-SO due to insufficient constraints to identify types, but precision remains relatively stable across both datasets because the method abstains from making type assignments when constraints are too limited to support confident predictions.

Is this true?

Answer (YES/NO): NO